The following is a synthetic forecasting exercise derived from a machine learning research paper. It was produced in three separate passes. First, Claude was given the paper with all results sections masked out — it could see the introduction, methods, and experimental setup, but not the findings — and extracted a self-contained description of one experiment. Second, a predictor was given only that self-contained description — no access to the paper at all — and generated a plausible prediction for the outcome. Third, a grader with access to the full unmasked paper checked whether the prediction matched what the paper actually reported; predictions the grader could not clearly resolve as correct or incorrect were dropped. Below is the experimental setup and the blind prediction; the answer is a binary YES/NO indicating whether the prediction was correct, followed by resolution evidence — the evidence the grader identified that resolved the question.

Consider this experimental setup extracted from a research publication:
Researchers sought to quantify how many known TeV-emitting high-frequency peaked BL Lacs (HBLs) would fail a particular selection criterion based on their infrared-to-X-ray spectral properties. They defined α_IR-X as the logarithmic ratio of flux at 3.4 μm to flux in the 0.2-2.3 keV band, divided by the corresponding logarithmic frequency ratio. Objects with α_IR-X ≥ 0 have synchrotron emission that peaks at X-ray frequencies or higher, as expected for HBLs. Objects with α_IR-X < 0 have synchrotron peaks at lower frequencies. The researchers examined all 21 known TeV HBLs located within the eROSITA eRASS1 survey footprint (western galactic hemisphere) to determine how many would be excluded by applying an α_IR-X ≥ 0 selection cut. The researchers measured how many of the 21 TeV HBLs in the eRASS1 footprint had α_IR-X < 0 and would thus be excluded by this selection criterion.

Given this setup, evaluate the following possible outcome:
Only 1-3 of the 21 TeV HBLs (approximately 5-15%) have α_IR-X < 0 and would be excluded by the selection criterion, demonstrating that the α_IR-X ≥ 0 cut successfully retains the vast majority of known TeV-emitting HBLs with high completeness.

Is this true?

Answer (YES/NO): NO